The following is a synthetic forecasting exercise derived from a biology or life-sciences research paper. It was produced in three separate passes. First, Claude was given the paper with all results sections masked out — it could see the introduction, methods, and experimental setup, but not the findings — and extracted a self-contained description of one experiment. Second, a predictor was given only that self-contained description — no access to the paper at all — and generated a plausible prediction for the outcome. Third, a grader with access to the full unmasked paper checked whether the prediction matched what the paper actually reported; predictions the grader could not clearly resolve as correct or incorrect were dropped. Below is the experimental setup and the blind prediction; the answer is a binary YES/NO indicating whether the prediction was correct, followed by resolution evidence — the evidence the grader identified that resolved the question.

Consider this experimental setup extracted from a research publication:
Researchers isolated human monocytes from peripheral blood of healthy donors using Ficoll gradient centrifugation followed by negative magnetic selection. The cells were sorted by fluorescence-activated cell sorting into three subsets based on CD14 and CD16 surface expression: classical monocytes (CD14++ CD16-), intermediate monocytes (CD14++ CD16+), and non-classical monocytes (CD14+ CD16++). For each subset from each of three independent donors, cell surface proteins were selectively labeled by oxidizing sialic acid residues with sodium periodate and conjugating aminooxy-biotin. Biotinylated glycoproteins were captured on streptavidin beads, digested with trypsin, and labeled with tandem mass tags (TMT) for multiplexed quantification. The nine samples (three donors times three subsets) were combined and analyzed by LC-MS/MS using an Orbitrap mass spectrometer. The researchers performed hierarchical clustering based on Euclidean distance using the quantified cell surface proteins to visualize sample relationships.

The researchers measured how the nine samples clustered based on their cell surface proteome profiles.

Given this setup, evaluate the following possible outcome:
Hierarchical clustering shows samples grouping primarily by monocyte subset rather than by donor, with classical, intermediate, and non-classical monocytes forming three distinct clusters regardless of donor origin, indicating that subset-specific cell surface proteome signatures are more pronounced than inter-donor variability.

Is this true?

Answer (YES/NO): YES